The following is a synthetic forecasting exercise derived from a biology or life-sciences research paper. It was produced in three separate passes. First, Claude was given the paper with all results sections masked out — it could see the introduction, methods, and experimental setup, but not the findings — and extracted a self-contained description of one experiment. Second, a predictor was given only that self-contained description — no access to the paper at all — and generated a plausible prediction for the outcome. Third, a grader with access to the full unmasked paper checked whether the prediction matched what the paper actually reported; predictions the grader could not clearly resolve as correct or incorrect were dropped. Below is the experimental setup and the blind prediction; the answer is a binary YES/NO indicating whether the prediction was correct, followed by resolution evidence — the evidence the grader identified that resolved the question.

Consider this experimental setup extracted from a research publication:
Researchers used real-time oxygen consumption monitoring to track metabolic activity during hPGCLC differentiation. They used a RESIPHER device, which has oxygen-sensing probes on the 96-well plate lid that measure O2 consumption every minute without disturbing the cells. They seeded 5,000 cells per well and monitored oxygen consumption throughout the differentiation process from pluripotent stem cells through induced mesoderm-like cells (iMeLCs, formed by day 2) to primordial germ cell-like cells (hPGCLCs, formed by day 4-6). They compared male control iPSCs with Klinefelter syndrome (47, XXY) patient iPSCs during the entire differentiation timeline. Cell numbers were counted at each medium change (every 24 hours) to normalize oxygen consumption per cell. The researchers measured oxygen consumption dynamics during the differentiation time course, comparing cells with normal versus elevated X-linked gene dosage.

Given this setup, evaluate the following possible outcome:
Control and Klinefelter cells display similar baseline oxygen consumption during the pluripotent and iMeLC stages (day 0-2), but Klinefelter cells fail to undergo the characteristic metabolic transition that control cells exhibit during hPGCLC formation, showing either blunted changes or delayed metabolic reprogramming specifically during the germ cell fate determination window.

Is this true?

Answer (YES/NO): NO